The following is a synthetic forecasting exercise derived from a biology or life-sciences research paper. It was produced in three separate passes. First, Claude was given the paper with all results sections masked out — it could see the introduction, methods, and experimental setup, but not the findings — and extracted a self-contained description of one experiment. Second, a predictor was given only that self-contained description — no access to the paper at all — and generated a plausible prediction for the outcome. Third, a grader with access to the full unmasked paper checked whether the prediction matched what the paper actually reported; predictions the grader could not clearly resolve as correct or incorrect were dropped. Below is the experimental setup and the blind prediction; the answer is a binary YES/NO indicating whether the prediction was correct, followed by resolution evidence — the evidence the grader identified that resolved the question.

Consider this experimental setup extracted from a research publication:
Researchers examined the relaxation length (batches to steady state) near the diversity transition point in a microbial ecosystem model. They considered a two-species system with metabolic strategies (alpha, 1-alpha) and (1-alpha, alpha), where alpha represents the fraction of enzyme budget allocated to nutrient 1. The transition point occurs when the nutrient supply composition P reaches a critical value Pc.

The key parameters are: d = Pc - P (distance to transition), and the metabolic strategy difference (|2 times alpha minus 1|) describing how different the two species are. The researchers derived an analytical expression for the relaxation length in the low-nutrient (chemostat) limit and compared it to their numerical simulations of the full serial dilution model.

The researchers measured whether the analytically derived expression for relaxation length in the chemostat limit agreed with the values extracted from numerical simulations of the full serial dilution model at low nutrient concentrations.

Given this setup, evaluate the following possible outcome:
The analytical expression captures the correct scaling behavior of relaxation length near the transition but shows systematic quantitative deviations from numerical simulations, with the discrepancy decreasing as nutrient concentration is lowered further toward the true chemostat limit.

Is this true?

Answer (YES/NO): NO